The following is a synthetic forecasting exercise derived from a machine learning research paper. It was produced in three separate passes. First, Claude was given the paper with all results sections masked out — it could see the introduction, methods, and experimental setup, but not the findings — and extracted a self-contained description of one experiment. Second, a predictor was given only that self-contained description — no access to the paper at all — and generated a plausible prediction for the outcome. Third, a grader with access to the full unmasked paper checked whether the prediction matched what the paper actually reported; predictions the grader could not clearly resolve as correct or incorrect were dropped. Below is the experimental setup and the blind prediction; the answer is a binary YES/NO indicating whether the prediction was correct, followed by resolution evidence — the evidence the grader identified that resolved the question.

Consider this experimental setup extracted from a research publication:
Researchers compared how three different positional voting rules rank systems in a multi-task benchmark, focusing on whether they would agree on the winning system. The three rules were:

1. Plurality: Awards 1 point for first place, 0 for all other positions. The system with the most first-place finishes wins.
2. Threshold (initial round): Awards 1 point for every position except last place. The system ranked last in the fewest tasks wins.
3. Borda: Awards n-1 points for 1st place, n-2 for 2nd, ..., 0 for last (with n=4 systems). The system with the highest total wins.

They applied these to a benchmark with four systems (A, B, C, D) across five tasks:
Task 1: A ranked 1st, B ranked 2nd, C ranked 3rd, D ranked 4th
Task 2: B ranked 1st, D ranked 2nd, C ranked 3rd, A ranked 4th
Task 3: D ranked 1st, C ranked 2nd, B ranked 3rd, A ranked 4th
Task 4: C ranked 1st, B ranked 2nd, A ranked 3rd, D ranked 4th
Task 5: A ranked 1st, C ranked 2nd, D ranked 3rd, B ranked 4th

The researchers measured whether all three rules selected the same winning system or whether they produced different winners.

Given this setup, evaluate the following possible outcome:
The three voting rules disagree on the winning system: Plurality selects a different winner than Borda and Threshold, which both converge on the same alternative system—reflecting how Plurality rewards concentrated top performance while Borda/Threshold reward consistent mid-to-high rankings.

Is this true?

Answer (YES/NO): NO